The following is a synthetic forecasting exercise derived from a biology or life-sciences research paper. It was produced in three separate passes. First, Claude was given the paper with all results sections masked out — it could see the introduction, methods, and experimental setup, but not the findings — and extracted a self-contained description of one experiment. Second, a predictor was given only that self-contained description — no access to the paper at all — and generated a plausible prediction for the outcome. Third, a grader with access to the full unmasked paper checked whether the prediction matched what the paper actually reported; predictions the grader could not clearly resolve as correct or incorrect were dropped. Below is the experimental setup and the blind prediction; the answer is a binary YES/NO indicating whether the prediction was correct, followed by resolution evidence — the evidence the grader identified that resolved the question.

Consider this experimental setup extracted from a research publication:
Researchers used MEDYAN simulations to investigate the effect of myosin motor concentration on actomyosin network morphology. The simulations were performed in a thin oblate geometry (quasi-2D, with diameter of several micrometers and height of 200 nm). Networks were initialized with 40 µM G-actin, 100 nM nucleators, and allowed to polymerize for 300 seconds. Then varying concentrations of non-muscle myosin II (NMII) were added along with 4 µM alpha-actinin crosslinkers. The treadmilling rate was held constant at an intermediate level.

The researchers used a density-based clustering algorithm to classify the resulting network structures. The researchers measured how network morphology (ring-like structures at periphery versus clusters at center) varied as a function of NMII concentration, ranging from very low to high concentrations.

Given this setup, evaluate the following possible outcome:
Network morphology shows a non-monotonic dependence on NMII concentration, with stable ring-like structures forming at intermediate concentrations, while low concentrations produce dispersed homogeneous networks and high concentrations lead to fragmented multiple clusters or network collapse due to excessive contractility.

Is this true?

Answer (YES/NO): YES